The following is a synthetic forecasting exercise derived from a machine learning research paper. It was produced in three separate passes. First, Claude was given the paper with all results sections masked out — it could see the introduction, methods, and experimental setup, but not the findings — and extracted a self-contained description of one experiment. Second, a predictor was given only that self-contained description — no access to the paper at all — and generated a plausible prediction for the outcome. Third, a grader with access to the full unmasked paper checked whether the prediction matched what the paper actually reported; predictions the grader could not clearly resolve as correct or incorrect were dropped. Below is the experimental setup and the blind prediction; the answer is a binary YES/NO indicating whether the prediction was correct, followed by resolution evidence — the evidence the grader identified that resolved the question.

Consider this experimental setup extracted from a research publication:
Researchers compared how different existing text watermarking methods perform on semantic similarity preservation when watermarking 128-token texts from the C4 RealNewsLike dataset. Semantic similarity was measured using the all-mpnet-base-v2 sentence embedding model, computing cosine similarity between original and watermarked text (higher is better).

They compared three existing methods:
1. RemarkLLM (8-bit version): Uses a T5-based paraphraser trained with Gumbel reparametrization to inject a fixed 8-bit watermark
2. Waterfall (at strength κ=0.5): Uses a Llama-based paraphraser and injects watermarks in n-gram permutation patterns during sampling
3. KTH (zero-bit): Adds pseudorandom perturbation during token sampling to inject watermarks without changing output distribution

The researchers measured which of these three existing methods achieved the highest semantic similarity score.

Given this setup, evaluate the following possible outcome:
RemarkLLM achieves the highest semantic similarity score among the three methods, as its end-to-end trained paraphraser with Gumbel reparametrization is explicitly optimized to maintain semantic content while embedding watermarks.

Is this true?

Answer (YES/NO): NO